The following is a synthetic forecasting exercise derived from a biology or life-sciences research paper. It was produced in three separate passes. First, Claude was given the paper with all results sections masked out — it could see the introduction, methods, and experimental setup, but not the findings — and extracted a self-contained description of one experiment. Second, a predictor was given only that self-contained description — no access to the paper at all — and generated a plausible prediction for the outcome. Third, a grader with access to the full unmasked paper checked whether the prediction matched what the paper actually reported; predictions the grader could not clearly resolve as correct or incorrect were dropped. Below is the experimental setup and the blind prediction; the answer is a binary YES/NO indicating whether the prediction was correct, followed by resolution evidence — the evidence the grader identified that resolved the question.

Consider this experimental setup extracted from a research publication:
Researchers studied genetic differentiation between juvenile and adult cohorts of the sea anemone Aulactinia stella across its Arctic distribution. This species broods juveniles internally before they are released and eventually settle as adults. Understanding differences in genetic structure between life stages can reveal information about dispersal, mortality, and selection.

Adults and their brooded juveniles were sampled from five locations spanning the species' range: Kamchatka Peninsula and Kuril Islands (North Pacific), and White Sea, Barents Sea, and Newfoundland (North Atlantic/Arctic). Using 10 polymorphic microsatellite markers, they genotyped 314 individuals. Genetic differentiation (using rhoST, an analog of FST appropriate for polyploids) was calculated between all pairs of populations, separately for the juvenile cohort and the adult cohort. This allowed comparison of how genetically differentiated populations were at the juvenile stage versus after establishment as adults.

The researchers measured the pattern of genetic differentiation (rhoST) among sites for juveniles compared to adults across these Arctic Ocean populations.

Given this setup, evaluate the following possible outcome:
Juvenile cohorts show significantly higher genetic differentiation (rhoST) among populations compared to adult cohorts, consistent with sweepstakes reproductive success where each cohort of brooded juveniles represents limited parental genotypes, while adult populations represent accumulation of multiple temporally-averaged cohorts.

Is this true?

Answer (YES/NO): NO